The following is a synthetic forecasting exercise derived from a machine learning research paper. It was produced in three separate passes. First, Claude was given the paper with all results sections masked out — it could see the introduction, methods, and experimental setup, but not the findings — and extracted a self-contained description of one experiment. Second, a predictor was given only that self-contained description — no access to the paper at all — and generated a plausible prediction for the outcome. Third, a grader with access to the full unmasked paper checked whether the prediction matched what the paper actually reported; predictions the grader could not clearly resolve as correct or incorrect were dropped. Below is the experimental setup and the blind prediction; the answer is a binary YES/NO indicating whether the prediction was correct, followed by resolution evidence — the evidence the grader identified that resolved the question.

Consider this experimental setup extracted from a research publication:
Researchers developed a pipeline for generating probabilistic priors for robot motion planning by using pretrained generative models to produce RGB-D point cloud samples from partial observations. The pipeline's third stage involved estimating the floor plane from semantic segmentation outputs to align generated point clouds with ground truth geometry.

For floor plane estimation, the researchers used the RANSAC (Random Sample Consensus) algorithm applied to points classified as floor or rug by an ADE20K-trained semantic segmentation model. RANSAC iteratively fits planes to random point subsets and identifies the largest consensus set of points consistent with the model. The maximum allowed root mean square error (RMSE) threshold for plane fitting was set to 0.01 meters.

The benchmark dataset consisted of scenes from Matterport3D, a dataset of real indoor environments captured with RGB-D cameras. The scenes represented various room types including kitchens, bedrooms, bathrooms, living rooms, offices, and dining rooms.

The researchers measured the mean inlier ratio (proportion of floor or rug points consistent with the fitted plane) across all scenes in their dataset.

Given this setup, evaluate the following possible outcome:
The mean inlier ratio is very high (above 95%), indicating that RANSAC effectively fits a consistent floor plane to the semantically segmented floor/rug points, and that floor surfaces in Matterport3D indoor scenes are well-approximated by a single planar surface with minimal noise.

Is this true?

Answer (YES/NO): YES